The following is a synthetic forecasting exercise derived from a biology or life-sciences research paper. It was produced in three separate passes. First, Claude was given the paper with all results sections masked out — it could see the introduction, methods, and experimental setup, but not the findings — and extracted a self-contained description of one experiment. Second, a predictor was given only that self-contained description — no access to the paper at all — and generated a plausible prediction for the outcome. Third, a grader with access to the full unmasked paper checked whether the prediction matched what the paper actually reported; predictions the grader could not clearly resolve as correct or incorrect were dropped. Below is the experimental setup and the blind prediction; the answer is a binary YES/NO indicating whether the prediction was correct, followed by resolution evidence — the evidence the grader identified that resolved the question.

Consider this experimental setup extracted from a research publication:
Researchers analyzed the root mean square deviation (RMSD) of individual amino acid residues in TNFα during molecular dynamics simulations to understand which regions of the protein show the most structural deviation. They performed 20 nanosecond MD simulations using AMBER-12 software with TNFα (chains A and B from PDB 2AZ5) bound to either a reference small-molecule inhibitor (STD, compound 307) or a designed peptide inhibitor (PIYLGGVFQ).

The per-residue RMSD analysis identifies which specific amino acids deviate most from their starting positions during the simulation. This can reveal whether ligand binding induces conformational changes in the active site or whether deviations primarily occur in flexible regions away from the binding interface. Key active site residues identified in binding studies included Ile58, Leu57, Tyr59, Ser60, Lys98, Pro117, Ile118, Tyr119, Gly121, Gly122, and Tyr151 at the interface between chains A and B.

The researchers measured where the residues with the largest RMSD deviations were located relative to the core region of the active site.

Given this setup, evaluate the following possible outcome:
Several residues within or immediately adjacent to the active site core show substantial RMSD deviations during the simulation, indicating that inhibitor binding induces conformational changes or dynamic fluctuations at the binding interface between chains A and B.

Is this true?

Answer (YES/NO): NO